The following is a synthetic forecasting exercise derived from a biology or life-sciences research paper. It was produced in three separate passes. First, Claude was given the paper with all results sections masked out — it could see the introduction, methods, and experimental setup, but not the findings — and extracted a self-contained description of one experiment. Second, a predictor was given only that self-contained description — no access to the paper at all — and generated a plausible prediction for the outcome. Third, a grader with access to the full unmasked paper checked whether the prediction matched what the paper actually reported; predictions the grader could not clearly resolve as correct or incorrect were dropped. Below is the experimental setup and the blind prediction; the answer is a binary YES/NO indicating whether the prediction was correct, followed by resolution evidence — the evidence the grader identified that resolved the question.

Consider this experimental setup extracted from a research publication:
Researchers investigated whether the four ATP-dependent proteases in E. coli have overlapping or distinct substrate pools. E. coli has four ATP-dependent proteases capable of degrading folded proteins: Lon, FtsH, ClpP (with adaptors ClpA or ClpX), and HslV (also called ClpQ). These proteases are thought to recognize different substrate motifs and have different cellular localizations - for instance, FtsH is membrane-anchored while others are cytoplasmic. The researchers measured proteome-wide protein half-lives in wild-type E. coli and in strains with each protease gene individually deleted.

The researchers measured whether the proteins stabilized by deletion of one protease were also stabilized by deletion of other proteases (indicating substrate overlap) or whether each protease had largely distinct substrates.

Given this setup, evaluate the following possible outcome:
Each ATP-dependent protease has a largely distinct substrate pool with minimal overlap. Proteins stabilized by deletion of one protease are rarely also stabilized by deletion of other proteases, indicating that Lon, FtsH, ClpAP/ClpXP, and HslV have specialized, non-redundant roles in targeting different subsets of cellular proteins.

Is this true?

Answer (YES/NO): NO